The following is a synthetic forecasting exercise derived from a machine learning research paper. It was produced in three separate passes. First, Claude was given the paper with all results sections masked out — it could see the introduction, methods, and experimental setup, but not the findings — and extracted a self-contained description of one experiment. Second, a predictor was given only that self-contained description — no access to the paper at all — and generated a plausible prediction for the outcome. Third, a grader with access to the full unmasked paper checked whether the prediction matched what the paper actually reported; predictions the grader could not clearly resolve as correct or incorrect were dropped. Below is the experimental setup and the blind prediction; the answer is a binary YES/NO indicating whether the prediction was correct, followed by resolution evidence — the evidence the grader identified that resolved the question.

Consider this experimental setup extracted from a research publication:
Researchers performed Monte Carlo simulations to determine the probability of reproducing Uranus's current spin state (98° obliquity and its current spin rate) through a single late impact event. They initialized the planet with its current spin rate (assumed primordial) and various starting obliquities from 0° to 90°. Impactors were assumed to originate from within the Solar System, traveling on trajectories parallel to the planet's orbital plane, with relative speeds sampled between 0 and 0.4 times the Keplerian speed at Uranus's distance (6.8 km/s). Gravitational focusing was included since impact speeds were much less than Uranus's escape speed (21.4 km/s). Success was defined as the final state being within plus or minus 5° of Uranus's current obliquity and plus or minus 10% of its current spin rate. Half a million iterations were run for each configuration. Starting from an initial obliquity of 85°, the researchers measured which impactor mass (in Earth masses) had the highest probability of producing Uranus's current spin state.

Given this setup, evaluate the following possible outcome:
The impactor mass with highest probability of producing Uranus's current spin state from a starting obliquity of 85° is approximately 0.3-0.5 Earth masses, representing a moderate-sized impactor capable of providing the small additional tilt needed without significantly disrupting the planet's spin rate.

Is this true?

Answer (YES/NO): NO